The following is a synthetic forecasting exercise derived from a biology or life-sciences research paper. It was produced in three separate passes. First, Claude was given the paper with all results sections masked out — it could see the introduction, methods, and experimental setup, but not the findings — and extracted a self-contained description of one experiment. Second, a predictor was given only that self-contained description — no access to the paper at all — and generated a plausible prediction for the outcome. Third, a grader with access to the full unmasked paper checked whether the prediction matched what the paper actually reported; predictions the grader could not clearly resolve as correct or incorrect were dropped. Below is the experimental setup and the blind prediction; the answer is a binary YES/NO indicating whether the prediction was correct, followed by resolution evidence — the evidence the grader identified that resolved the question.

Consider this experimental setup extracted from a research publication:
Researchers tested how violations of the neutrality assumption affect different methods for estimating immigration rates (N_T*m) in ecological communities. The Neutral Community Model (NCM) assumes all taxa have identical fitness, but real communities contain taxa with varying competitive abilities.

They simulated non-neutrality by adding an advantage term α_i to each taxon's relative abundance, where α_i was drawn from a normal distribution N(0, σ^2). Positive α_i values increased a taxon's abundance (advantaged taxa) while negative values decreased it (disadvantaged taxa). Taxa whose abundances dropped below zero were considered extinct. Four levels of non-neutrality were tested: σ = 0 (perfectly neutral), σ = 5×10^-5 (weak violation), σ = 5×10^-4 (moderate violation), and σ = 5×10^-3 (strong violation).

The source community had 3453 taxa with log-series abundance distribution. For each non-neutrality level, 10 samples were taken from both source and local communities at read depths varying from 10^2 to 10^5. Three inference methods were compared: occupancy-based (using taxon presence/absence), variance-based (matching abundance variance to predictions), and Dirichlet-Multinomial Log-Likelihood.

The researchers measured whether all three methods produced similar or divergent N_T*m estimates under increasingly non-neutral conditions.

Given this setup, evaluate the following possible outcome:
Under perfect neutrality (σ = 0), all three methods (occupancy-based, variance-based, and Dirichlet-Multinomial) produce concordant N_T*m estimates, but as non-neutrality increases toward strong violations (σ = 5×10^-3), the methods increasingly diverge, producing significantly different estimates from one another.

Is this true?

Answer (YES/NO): YES